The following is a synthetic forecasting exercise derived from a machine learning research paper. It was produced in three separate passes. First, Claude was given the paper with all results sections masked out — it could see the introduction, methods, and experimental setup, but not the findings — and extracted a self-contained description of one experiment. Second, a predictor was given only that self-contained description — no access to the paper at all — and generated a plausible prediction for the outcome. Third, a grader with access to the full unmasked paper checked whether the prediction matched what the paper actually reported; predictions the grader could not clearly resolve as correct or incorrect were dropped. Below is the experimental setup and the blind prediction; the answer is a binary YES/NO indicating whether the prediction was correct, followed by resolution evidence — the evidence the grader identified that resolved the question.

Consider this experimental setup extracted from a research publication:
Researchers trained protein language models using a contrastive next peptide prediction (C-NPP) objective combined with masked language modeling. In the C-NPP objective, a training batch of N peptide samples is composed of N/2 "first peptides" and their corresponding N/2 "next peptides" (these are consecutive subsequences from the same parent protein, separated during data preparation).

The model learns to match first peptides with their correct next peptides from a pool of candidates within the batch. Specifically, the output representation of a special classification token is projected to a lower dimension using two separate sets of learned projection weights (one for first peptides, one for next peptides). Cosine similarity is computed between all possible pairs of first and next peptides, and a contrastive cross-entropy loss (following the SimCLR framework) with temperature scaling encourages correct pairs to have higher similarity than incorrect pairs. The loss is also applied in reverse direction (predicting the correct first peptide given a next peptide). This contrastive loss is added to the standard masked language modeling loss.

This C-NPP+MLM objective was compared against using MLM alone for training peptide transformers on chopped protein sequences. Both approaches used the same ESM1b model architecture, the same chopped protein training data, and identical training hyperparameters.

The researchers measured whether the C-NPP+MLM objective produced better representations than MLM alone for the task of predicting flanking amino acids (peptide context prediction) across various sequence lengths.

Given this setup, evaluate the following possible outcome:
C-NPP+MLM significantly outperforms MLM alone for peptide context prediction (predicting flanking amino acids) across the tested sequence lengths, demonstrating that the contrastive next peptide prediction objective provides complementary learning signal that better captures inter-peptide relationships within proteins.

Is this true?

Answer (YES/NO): NO